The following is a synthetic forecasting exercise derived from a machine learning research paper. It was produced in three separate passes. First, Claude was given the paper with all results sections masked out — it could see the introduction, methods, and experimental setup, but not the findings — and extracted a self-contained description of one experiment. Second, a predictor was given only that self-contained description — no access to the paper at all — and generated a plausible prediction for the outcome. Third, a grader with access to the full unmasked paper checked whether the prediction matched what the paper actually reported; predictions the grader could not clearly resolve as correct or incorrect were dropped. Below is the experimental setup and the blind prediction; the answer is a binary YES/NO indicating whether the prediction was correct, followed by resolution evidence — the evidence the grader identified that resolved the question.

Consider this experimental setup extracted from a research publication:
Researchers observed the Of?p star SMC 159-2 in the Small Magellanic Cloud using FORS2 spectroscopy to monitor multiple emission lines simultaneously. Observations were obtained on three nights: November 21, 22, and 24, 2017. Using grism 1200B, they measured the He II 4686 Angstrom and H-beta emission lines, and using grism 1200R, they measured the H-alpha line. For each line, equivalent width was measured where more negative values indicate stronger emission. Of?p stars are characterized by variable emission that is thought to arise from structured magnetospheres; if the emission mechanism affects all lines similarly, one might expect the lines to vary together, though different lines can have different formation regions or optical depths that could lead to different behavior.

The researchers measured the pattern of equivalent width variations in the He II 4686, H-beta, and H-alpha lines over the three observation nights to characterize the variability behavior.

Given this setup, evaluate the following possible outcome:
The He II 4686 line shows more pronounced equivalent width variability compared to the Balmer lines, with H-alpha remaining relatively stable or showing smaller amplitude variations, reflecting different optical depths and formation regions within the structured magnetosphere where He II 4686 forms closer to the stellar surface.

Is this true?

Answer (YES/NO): NO